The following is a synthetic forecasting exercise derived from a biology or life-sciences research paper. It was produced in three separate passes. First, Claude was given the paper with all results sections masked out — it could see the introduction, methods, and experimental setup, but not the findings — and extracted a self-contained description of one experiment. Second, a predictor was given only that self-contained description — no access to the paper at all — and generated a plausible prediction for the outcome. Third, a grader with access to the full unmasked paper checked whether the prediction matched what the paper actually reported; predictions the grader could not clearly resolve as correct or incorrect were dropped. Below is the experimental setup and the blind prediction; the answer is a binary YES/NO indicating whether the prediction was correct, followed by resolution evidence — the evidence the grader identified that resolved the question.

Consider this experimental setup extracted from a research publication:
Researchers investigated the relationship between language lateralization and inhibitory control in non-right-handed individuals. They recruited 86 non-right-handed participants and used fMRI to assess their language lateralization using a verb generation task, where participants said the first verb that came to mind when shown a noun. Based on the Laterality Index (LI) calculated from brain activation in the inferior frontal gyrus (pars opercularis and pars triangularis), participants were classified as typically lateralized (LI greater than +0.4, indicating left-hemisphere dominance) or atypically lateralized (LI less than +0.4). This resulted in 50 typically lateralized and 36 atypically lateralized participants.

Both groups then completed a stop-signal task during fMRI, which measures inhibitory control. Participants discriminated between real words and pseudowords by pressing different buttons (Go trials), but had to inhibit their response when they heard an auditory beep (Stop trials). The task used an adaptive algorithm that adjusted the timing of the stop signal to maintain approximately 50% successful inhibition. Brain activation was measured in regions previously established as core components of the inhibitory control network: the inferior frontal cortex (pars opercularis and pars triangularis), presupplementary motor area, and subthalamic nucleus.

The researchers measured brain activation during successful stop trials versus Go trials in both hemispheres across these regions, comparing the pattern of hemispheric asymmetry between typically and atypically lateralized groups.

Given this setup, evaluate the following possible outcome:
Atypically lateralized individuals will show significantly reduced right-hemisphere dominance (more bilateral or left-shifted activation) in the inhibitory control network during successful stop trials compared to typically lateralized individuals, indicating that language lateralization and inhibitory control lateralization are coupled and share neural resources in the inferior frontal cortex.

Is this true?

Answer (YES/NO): YES